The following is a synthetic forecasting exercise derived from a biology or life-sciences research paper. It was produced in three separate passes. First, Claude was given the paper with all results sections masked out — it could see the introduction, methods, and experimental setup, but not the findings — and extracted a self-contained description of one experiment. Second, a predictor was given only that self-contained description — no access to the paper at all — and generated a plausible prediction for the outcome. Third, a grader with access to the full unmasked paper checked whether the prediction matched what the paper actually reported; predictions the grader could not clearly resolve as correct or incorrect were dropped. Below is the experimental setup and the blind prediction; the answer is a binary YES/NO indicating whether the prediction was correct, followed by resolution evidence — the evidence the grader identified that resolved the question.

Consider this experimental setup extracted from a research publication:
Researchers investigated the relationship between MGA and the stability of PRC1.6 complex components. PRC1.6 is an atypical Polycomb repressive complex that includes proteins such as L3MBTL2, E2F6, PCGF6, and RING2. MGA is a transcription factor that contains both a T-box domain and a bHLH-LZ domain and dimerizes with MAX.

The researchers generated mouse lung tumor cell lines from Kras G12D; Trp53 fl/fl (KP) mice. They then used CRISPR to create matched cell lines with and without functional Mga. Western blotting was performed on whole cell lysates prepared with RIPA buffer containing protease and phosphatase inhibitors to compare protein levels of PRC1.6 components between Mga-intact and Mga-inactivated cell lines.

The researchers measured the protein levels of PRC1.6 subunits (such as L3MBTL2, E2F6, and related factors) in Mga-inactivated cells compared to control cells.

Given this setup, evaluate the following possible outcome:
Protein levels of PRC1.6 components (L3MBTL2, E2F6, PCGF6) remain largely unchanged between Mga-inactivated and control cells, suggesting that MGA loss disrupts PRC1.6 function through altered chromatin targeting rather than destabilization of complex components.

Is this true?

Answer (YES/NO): NO